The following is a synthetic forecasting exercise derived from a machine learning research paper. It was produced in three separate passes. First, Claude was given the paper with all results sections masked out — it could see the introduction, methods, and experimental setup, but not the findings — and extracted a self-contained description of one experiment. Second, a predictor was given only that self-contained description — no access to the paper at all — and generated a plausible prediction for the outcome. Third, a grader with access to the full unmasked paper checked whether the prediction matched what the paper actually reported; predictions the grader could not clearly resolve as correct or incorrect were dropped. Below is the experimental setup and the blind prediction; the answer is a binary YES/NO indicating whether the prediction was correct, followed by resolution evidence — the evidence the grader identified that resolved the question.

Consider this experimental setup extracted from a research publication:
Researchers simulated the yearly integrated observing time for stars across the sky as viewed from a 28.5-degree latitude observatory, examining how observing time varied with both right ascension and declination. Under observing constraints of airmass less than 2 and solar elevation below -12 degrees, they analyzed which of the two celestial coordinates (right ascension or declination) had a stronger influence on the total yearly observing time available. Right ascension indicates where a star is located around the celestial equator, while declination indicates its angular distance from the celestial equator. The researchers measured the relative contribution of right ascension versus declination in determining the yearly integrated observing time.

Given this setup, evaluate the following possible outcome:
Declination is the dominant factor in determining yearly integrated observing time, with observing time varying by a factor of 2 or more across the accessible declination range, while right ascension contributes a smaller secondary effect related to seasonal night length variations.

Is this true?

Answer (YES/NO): NO